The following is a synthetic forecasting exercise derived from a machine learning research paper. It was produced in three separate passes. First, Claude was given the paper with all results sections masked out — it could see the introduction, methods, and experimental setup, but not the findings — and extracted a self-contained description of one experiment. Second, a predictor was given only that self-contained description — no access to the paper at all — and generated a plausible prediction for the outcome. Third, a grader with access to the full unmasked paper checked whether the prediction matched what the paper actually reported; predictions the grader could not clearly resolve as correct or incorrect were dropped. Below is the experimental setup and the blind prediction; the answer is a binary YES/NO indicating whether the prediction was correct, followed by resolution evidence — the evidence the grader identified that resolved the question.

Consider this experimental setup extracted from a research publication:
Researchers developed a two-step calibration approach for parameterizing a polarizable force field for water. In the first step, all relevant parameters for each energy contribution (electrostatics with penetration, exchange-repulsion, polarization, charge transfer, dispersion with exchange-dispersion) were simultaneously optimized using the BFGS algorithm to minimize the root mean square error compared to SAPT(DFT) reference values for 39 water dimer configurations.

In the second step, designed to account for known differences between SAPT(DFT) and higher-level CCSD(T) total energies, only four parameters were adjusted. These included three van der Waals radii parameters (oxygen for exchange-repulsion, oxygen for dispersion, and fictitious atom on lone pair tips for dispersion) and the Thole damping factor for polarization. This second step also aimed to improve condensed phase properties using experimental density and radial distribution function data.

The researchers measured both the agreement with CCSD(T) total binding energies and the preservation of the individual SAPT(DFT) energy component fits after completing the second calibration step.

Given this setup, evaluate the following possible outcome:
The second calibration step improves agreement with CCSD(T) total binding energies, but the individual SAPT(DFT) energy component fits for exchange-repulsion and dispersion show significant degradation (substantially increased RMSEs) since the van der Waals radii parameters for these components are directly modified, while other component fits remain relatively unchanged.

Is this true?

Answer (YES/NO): NO